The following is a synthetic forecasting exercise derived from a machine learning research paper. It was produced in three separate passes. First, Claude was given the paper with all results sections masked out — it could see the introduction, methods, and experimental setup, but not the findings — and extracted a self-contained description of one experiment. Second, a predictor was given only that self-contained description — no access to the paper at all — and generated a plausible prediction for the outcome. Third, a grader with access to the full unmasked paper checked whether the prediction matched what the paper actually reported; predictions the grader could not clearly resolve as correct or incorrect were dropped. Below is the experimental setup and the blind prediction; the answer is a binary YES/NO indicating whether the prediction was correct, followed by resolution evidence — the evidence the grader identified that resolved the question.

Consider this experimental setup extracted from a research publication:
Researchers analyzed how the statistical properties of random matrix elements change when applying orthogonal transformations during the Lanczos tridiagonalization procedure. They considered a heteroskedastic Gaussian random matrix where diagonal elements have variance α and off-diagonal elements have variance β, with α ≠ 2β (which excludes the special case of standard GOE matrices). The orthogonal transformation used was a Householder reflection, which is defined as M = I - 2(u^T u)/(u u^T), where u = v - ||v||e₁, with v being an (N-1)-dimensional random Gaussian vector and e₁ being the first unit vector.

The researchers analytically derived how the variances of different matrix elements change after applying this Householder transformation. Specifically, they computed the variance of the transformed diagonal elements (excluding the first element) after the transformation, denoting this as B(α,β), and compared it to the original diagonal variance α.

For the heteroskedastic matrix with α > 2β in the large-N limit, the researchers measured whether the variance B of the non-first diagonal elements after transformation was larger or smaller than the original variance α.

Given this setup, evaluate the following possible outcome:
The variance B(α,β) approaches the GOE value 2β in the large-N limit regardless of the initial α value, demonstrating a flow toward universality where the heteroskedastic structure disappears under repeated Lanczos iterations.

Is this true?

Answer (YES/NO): NO